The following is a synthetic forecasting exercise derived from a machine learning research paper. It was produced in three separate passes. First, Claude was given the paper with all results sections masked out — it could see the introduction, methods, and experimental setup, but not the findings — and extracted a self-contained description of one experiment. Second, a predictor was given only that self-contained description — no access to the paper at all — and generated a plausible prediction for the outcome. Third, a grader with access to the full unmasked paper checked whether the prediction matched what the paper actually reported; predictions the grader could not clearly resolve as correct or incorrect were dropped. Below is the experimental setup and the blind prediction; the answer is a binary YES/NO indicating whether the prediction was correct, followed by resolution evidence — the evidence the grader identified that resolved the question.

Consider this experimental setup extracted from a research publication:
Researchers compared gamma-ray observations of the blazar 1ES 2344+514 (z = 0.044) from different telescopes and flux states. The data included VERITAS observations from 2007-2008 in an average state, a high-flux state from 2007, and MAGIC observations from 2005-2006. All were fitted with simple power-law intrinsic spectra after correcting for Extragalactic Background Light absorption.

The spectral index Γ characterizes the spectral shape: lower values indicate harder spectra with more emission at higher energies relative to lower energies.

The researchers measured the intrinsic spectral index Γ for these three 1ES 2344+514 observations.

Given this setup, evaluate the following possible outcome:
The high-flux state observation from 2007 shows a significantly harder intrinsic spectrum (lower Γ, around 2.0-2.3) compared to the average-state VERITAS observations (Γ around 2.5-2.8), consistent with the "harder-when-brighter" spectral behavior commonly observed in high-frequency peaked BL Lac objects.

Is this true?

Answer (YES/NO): NO